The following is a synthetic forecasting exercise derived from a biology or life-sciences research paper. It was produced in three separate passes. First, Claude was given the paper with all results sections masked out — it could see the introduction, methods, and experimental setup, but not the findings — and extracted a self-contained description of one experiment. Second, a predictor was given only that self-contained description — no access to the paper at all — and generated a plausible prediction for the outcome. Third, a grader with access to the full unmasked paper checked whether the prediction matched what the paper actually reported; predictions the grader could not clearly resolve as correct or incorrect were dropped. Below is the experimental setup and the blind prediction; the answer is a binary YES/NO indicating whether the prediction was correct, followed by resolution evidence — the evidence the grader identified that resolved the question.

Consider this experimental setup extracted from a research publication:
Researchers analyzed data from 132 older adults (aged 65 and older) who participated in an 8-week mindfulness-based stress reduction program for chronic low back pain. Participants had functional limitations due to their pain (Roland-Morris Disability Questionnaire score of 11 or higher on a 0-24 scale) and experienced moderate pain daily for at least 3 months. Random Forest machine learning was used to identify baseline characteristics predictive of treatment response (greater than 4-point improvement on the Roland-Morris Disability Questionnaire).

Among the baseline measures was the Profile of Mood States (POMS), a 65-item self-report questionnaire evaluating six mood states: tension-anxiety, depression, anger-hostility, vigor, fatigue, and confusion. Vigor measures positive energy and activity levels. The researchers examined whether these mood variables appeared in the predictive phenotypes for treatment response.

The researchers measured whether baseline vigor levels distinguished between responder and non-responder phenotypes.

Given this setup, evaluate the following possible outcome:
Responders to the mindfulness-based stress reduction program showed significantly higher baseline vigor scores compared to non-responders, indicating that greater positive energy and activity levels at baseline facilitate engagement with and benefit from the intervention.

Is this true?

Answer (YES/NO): NO